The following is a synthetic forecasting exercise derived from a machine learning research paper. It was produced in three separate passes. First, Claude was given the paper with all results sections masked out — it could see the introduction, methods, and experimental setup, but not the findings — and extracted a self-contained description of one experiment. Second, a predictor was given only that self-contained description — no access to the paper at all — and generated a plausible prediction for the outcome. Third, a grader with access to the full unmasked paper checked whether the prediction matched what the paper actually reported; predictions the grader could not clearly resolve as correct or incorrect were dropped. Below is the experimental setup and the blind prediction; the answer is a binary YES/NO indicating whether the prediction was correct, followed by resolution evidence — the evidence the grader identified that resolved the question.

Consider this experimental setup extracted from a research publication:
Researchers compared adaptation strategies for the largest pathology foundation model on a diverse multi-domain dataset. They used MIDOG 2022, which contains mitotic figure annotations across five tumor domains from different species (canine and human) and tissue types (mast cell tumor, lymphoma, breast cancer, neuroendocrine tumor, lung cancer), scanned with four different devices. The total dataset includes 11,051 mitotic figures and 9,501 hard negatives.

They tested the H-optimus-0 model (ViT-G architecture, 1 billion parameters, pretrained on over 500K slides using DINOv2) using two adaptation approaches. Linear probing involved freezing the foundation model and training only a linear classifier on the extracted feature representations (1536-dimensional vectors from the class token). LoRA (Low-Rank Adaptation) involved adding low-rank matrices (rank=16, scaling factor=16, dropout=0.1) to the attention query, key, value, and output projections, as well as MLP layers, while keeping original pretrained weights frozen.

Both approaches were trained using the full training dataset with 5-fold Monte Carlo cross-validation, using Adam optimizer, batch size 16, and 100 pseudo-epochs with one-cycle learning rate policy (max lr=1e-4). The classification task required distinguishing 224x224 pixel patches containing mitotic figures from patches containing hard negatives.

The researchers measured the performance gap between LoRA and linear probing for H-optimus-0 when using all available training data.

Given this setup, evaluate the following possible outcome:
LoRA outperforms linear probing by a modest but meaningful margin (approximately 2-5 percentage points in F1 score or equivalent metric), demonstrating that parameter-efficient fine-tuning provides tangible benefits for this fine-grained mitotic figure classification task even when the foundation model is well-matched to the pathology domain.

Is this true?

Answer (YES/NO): YES